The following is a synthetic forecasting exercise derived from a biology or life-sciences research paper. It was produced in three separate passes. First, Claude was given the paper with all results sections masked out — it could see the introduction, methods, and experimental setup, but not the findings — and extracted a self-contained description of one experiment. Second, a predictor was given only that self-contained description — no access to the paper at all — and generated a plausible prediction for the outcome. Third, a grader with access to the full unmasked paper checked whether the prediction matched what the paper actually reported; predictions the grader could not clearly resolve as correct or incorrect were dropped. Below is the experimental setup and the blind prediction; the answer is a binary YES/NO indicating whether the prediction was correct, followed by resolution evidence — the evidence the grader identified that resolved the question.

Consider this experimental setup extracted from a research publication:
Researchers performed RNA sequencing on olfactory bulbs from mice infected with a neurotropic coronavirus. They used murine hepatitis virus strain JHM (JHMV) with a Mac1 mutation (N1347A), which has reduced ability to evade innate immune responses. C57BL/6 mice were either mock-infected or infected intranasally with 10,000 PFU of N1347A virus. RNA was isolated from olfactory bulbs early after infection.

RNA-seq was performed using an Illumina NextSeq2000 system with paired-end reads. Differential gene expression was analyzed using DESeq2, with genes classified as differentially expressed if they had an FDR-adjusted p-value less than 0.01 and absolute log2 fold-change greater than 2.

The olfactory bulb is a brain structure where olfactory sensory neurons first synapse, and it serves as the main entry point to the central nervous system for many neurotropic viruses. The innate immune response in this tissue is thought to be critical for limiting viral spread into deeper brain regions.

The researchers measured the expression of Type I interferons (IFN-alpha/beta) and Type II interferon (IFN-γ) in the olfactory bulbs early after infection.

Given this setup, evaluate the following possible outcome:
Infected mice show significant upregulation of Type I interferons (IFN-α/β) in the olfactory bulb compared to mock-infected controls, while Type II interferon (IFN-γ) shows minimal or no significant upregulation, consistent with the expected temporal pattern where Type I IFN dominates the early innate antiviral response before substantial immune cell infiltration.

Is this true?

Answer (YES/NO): NO